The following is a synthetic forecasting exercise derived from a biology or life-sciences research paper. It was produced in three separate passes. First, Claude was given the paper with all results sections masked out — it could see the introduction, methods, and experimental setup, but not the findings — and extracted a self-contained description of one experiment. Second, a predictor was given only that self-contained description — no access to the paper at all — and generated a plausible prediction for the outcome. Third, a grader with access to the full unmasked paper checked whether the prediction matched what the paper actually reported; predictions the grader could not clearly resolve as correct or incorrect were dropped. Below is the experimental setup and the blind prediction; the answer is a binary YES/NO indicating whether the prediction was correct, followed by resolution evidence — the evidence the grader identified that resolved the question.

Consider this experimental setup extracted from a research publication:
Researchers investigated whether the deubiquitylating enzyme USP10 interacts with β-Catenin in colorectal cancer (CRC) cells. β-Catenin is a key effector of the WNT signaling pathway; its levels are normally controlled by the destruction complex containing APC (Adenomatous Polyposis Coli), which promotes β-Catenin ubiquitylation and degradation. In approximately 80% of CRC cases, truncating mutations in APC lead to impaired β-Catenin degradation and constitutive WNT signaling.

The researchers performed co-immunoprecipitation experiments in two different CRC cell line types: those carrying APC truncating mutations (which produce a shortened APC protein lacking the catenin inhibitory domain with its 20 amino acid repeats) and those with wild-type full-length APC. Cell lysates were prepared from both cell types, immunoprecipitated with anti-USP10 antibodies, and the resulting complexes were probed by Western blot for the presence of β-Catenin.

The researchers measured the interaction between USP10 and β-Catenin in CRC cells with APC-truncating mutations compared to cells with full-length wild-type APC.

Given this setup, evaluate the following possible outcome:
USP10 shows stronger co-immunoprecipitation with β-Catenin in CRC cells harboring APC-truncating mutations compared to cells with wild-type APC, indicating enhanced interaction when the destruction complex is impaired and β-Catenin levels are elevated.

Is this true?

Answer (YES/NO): YES